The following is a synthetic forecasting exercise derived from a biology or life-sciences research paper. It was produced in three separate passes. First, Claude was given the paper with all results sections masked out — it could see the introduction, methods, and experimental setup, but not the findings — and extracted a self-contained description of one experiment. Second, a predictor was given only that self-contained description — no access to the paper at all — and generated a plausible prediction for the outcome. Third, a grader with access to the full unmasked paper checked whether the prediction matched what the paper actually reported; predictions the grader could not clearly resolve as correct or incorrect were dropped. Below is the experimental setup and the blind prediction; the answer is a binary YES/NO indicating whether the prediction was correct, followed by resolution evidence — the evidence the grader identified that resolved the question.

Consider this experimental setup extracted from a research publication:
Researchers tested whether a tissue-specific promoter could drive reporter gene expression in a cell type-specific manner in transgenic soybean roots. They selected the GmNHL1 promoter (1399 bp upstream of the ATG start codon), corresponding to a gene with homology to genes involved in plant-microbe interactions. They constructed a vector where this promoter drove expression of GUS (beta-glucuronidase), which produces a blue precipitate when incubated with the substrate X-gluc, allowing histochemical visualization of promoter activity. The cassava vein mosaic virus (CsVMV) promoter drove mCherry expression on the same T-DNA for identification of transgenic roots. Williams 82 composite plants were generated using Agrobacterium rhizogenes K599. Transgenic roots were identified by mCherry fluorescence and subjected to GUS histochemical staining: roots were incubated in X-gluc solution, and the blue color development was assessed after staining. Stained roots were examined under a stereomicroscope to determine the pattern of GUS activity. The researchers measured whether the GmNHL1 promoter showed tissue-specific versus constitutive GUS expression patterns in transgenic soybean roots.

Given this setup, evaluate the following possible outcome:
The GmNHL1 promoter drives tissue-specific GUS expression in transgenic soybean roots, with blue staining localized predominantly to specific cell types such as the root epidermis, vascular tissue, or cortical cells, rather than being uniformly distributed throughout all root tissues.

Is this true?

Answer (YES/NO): YES